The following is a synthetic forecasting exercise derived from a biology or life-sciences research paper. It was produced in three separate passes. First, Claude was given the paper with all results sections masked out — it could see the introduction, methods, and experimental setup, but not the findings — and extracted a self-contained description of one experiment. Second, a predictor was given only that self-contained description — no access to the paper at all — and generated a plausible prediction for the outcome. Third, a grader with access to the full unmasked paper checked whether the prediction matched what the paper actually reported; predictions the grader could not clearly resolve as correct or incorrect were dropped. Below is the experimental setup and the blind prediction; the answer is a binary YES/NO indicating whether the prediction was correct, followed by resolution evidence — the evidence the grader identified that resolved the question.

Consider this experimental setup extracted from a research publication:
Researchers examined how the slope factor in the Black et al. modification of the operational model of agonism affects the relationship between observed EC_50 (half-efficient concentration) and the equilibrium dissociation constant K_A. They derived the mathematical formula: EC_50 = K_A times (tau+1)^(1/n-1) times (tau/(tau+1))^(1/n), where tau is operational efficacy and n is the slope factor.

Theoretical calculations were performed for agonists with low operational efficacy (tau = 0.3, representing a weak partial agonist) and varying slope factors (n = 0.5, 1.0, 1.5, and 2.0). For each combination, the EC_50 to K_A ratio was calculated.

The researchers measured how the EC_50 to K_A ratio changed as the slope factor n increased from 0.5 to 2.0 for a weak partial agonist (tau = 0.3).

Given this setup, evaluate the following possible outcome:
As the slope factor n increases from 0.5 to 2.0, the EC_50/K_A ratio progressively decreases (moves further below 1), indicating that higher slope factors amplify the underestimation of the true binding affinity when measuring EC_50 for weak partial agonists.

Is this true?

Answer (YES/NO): NO